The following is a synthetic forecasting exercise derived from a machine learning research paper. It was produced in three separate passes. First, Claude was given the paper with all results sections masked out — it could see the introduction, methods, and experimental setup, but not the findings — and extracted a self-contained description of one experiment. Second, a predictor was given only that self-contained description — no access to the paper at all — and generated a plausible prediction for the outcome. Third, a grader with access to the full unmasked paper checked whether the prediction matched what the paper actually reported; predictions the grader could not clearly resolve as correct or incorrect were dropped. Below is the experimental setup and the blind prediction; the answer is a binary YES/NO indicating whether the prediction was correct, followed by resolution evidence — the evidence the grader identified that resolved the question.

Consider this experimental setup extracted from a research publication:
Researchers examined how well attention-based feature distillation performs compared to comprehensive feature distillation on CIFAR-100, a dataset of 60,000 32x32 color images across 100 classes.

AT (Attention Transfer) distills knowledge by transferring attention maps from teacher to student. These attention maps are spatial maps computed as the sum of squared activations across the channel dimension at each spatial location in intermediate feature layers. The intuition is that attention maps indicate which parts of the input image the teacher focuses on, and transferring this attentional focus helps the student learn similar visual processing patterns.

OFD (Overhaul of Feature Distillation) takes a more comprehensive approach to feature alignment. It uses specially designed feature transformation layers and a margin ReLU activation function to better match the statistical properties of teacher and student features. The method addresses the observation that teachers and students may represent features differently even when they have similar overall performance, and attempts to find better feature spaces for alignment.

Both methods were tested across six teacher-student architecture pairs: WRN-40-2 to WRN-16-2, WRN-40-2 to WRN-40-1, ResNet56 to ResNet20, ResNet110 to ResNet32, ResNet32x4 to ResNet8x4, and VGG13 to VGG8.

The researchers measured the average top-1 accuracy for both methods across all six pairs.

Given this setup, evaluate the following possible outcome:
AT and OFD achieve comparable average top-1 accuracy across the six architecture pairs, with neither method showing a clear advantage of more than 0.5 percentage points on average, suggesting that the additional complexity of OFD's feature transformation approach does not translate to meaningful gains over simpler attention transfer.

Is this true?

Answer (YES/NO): NO